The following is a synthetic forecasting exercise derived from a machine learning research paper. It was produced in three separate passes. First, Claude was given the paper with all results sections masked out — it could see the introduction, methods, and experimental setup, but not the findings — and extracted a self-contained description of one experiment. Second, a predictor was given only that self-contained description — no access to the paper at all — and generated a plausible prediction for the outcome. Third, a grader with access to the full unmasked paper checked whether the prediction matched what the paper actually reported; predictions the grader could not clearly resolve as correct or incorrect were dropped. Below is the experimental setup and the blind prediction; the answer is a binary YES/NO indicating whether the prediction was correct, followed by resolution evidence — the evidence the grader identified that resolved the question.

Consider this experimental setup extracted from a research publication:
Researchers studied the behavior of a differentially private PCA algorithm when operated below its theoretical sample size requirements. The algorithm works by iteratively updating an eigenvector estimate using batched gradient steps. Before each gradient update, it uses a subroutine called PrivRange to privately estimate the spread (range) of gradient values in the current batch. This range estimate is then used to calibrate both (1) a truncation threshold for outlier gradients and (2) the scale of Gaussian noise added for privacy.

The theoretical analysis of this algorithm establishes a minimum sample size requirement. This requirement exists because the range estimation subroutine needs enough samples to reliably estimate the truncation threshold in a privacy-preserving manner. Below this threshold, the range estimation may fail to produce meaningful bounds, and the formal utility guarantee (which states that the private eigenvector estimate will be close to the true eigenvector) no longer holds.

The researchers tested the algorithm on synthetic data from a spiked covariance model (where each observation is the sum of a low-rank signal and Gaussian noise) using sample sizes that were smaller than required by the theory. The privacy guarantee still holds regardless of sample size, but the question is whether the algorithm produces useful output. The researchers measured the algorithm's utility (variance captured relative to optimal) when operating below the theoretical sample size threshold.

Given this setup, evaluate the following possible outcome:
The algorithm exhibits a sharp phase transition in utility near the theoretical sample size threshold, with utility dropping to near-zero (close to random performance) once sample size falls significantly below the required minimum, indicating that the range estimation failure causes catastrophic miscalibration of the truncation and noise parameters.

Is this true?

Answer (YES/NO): NO